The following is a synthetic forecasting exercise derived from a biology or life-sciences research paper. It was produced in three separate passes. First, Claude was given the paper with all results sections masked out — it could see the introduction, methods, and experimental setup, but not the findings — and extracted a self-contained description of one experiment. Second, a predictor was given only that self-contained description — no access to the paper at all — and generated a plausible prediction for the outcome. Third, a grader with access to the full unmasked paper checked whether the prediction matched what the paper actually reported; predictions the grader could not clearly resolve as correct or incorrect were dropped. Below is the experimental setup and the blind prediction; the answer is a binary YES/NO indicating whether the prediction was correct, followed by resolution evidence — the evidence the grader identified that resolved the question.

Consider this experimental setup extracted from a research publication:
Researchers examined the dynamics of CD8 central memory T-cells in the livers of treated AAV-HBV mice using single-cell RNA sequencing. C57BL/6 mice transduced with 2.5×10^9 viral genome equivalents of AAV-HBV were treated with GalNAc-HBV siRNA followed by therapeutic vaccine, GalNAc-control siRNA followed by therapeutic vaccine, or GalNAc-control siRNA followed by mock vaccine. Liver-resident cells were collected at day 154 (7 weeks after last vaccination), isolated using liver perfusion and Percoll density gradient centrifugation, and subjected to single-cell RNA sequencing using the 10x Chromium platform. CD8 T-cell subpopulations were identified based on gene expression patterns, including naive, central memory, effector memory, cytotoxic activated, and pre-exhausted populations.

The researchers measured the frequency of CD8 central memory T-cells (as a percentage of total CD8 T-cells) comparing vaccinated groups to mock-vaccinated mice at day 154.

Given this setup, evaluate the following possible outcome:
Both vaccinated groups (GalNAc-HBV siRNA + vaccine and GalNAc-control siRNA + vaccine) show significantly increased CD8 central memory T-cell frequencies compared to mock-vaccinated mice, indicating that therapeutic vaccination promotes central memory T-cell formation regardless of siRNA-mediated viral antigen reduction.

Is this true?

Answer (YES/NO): NO